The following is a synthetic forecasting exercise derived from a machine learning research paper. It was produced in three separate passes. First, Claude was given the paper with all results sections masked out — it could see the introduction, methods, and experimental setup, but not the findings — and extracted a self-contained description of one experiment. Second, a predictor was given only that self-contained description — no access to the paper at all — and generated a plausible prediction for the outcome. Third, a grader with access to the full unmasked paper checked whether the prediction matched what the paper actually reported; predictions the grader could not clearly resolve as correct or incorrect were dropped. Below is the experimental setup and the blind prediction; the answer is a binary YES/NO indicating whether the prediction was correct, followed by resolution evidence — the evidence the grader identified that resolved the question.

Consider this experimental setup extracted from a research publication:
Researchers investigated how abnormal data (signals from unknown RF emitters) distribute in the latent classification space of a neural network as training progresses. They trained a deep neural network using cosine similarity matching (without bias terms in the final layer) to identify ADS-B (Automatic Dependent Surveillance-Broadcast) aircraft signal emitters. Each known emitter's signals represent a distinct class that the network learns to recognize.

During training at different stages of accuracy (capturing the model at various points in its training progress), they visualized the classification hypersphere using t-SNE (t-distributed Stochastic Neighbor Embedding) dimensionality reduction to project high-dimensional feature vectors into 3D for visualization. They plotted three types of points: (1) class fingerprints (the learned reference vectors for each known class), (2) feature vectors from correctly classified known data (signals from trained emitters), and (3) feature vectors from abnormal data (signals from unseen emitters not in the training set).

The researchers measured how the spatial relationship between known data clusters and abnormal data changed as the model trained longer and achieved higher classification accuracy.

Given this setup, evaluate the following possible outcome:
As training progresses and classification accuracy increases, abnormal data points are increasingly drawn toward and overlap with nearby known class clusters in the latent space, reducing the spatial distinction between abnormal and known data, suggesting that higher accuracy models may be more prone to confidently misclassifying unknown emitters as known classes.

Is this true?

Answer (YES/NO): NO